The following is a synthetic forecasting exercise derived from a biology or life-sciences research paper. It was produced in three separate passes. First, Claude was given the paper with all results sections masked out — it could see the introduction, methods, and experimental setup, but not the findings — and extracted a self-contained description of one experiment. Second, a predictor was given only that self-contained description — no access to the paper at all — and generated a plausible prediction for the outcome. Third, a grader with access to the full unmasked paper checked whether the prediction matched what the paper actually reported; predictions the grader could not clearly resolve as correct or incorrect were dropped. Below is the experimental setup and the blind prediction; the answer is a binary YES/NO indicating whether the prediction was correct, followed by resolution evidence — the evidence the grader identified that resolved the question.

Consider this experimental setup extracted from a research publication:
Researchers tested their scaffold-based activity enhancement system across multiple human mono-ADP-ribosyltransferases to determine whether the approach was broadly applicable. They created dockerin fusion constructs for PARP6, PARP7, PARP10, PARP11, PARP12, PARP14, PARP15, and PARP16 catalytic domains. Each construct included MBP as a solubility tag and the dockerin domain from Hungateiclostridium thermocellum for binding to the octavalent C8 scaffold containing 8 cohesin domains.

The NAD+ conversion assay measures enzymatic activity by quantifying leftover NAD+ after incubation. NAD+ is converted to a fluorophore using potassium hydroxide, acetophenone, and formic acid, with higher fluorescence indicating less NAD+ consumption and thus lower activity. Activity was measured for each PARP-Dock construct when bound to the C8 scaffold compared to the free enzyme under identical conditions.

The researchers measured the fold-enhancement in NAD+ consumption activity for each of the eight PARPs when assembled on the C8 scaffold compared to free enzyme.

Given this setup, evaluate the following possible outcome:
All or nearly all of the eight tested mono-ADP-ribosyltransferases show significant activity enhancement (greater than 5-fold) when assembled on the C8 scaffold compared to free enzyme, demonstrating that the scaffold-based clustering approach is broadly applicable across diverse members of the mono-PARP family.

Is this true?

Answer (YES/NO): NO